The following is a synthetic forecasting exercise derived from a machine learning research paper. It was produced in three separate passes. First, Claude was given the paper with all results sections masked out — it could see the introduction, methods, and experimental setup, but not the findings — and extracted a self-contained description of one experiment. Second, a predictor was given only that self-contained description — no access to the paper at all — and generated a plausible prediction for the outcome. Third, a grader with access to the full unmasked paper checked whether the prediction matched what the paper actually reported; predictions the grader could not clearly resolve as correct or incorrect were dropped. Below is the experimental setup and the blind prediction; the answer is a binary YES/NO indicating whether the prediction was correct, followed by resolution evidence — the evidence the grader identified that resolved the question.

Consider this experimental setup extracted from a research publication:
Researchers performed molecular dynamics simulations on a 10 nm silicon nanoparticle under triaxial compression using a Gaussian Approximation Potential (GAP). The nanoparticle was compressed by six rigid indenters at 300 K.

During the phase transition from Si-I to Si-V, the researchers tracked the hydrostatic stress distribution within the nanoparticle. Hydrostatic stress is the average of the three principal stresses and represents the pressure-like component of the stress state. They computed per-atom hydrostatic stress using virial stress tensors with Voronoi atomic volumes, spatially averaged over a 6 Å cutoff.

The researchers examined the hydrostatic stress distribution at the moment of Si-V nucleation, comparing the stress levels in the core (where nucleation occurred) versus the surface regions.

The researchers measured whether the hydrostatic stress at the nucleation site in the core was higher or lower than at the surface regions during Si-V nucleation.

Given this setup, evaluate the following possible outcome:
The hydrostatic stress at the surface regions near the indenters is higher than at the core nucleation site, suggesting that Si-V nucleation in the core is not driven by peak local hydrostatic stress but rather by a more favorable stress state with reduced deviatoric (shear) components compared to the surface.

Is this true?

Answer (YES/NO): NO